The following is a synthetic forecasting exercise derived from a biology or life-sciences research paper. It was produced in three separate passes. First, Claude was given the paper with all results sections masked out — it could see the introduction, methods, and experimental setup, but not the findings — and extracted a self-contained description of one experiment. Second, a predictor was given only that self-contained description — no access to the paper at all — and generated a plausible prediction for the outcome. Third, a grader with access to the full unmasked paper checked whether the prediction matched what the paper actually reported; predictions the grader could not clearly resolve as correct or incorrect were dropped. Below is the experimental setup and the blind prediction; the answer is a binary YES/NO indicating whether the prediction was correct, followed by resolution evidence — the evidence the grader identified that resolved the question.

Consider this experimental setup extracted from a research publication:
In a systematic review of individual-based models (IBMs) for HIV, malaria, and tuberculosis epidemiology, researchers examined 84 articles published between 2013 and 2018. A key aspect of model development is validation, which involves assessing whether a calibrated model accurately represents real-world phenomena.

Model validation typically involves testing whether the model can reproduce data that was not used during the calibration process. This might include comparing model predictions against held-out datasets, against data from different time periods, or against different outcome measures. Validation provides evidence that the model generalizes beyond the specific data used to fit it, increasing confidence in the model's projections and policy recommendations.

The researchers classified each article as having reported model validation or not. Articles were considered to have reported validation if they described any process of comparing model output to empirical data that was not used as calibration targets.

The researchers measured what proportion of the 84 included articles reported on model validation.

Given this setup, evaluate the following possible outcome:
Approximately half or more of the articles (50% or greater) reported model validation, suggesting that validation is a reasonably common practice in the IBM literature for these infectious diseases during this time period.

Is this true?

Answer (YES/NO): NO